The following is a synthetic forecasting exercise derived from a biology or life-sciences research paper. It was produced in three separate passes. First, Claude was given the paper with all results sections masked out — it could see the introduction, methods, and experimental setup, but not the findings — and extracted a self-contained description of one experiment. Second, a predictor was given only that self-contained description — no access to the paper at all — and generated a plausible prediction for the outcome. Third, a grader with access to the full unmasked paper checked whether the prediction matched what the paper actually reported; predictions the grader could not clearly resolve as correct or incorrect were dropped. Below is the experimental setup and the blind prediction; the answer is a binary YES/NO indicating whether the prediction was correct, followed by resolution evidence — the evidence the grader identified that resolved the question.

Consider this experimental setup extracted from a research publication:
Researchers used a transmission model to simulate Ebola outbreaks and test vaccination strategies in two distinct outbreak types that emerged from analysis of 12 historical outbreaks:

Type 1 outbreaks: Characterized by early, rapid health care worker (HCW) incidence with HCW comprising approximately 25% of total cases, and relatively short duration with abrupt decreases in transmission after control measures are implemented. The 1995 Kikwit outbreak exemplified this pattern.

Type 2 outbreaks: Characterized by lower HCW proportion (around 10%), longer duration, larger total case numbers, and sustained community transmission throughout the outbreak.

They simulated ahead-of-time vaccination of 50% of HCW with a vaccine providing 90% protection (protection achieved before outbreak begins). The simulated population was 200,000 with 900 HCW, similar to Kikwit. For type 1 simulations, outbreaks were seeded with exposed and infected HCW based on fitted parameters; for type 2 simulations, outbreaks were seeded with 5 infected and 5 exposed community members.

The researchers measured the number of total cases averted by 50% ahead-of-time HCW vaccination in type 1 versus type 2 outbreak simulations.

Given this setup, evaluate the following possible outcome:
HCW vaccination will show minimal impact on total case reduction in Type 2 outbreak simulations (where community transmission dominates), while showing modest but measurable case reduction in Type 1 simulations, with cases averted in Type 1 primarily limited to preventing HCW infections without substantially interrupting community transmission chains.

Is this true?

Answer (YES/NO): NO